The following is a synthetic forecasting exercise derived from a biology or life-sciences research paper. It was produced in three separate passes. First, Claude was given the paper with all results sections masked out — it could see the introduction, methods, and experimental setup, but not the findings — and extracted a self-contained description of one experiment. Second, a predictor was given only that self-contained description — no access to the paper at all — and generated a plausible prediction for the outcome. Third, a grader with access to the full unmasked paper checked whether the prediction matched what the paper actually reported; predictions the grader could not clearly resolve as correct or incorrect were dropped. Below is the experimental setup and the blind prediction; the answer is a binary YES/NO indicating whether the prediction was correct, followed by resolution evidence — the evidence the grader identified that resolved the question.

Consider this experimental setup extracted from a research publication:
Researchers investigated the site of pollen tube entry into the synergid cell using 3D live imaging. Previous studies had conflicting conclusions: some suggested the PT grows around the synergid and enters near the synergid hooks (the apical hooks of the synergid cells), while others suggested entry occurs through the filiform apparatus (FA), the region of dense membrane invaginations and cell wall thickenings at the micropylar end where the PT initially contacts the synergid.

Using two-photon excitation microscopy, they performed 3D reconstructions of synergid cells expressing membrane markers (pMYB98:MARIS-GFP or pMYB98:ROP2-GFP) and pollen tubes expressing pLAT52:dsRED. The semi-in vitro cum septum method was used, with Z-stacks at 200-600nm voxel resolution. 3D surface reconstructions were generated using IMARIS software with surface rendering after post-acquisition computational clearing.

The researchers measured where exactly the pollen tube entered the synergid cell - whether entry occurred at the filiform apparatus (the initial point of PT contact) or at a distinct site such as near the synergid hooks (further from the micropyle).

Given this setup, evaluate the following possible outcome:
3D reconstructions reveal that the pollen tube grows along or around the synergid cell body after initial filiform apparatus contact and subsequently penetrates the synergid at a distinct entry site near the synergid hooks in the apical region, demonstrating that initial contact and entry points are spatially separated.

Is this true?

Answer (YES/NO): NO